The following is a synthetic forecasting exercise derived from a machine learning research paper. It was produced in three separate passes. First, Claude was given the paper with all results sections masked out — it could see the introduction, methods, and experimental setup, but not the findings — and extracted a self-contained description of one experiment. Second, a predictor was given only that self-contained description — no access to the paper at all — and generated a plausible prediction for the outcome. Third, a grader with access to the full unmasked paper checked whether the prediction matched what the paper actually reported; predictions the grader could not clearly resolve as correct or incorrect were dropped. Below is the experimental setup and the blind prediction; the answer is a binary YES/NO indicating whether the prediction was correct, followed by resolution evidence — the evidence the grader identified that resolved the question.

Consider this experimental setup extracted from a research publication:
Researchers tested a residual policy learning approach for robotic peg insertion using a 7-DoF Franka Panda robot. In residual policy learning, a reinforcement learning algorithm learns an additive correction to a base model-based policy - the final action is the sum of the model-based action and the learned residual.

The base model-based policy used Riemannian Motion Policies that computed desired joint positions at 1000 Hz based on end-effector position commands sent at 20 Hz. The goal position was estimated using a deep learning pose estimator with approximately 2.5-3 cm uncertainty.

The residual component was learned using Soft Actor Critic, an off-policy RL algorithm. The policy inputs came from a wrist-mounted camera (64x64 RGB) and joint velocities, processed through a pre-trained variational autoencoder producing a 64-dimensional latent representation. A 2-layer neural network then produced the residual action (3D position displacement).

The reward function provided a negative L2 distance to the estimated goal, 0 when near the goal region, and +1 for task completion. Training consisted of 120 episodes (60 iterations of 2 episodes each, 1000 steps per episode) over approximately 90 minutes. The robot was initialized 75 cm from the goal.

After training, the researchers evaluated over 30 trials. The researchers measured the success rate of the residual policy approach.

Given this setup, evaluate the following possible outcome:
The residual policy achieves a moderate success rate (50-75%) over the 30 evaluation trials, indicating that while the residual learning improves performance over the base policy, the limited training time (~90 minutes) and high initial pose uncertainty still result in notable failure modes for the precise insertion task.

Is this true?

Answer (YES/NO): NO